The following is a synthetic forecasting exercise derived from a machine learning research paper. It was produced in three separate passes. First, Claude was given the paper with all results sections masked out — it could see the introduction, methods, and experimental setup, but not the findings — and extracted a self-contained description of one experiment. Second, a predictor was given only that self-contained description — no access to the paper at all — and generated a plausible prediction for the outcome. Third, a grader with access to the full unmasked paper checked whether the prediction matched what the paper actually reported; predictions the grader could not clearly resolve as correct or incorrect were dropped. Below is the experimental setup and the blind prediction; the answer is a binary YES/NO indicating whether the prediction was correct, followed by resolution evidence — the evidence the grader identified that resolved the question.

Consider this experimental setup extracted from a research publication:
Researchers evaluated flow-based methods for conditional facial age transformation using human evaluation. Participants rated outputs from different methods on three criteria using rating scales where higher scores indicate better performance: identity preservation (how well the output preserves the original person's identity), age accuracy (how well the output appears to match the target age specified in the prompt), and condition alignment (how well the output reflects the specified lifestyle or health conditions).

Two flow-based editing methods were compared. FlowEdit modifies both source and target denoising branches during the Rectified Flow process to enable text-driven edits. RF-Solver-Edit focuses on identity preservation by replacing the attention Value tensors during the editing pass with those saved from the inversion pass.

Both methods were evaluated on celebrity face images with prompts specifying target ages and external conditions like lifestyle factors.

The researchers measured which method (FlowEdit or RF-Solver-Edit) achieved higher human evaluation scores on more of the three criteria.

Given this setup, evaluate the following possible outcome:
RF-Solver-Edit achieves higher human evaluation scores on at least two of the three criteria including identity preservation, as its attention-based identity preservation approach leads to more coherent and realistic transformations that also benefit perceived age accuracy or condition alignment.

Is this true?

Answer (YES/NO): NO